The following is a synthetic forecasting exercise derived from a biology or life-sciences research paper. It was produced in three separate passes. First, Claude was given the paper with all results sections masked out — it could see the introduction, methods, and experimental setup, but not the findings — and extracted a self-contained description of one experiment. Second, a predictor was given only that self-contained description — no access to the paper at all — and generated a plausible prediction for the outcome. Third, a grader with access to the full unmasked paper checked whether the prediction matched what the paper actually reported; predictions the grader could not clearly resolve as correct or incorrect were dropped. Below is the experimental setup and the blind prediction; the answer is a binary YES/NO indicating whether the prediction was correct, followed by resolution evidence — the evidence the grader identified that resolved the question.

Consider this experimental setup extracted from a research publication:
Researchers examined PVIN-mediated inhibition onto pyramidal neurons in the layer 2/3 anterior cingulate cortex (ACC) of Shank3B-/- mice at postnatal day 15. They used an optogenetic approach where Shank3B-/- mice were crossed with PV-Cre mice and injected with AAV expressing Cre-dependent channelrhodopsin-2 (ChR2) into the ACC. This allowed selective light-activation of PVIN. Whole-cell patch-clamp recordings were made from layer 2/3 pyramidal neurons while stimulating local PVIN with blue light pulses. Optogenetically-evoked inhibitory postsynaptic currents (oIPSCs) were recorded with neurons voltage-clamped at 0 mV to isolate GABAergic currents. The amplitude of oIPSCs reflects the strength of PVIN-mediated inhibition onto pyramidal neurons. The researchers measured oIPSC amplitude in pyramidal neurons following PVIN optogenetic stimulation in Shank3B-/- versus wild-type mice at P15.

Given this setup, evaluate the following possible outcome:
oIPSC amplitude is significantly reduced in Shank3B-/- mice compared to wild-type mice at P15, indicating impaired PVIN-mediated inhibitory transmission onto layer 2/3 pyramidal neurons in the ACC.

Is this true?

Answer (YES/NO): YES